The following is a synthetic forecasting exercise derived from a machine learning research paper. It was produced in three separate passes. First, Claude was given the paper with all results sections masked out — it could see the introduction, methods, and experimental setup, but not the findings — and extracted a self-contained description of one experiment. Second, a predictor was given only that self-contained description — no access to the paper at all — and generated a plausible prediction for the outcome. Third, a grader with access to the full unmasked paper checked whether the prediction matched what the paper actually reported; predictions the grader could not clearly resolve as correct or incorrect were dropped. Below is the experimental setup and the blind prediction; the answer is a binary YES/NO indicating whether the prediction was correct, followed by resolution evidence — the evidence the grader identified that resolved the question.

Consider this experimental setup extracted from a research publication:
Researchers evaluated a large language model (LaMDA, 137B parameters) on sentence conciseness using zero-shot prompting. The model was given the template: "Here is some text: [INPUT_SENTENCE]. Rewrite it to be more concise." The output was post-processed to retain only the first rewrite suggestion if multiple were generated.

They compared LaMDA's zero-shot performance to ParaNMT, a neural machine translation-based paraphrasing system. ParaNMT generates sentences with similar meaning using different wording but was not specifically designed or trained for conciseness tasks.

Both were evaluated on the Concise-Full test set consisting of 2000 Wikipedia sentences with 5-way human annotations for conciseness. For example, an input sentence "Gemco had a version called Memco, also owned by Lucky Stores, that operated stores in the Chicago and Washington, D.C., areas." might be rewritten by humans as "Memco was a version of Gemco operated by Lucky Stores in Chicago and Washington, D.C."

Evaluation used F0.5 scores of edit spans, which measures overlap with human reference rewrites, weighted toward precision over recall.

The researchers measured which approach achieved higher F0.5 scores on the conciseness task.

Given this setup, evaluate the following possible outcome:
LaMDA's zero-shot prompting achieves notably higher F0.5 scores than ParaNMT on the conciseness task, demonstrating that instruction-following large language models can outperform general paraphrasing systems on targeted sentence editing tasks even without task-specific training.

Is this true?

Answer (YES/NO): NO